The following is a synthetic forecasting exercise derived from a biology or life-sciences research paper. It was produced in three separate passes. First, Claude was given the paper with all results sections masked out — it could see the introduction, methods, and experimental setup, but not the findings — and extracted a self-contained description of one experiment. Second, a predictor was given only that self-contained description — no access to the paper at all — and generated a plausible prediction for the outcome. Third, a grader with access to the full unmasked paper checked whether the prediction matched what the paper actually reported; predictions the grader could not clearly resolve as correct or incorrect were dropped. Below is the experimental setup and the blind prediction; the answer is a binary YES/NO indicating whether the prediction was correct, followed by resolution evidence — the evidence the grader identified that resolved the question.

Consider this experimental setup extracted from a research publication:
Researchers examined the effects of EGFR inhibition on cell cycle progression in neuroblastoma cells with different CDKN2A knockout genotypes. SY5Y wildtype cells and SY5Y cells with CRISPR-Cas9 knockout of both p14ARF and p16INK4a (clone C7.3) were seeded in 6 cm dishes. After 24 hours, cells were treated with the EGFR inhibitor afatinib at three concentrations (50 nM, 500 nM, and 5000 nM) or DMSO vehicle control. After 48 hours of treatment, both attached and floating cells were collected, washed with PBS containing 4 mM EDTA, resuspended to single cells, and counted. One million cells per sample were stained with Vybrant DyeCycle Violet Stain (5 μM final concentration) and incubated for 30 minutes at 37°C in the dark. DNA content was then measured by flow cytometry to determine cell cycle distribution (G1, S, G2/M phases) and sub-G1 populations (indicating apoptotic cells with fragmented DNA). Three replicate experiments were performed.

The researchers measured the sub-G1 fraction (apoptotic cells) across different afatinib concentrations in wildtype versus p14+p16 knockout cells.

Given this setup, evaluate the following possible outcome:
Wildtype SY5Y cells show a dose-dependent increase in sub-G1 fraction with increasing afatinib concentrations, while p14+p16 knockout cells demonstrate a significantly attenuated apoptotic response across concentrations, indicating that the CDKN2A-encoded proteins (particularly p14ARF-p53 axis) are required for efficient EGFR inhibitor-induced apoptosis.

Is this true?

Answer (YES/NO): NO